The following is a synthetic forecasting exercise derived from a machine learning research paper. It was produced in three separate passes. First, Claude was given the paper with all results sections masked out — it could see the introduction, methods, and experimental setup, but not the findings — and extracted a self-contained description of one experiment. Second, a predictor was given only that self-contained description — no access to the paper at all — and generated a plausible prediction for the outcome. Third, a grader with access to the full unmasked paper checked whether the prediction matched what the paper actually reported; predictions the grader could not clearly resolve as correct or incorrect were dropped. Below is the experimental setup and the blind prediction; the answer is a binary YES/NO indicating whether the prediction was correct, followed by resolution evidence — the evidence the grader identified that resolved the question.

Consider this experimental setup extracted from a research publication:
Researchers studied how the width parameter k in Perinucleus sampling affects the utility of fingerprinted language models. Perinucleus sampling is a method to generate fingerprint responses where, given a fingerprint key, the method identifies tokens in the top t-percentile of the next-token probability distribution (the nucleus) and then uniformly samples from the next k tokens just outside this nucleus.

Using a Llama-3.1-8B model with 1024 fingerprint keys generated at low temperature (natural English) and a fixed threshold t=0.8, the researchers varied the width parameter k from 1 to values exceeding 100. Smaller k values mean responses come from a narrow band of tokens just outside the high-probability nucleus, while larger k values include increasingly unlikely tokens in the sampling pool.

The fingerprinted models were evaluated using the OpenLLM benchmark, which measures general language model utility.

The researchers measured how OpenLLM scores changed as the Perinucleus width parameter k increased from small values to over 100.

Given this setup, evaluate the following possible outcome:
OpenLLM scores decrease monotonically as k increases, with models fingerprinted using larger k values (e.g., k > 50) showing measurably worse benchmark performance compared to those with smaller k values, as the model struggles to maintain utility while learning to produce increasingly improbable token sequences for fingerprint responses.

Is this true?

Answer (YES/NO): NO